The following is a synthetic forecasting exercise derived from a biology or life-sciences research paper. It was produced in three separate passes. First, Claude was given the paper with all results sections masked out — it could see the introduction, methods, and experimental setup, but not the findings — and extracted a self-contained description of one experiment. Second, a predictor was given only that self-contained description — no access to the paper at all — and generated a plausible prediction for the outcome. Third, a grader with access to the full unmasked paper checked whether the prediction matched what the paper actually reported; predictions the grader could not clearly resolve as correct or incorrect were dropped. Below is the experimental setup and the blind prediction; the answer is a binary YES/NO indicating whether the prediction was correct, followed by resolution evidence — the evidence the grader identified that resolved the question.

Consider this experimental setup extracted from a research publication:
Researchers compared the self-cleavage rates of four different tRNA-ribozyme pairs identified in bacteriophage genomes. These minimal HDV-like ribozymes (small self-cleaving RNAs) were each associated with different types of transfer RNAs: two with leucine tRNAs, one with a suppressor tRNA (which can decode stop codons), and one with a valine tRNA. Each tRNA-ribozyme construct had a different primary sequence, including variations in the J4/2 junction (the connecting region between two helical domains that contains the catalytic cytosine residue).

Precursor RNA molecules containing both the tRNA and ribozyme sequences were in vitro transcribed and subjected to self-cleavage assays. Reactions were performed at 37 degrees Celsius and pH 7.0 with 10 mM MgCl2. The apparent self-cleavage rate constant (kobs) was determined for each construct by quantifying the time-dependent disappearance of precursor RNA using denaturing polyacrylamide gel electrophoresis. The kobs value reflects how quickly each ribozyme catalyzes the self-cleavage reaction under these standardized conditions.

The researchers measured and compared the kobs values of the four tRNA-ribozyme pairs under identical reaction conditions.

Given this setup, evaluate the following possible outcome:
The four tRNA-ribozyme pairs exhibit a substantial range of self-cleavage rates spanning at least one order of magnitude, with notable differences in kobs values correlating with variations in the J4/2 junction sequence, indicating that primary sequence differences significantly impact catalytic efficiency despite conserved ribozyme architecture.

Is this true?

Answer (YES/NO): NO